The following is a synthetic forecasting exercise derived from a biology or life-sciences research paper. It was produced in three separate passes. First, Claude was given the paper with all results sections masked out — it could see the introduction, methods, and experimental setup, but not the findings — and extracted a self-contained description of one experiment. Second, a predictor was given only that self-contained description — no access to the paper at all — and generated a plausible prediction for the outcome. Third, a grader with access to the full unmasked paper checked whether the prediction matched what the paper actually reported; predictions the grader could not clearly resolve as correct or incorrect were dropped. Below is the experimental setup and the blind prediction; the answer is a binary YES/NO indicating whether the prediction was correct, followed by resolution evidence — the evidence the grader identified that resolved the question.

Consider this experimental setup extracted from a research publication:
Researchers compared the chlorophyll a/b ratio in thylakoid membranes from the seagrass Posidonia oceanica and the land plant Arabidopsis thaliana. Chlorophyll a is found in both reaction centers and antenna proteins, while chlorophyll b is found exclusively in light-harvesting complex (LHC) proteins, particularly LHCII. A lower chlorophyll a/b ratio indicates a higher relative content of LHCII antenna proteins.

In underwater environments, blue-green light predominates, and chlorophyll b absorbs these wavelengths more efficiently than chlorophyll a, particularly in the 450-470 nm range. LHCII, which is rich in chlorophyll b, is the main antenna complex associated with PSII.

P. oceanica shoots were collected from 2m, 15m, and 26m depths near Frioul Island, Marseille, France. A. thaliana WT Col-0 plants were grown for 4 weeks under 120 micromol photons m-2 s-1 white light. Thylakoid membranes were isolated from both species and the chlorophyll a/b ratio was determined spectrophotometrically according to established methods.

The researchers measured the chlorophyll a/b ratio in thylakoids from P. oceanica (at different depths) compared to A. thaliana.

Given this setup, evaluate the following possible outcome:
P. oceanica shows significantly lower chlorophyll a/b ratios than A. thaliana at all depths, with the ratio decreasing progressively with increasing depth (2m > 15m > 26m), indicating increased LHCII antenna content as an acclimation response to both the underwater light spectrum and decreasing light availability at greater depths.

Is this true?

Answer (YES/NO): NO